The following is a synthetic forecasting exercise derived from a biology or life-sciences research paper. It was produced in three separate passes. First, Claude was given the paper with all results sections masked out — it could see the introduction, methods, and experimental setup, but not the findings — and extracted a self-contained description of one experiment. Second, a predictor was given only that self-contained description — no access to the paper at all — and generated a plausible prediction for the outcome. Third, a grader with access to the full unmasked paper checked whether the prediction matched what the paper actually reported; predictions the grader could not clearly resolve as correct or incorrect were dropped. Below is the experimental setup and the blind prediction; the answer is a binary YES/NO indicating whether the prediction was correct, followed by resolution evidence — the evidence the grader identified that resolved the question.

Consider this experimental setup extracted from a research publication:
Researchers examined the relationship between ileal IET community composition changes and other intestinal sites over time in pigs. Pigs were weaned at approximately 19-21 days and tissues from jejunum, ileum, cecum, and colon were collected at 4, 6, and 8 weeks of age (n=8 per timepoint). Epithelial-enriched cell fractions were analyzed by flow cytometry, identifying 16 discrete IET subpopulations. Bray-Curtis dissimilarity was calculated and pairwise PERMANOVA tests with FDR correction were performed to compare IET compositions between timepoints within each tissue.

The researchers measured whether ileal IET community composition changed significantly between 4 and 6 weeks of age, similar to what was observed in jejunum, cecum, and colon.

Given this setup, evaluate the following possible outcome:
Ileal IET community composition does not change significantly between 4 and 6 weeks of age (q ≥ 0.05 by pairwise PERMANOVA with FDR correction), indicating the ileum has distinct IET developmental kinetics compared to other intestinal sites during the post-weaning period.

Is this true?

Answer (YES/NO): YES